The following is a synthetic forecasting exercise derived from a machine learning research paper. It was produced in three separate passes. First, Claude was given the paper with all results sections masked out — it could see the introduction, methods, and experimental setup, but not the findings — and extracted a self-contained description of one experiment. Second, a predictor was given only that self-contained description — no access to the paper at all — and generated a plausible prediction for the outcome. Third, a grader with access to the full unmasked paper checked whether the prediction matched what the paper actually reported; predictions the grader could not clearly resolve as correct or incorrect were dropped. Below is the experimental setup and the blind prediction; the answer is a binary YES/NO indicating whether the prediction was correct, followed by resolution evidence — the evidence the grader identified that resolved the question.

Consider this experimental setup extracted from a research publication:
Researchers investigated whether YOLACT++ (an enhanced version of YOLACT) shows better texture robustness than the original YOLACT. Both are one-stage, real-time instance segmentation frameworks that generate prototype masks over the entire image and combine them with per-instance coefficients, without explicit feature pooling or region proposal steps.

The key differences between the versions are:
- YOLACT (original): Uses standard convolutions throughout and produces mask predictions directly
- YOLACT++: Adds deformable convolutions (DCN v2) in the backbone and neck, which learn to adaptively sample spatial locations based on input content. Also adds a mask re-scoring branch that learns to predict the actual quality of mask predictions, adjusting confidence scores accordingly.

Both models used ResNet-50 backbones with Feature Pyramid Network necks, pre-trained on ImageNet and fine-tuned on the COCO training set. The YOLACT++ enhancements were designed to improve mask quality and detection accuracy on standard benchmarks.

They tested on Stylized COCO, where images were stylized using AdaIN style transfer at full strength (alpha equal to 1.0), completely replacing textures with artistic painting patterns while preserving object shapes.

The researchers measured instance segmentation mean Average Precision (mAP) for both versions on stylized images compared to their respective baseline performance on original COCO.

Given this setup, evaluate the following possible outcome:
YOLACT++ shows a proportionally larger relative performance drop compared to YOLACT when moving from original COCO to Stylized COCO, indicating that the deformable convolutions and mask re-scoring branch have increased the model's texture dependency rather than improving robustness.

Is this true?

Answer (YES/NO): NO